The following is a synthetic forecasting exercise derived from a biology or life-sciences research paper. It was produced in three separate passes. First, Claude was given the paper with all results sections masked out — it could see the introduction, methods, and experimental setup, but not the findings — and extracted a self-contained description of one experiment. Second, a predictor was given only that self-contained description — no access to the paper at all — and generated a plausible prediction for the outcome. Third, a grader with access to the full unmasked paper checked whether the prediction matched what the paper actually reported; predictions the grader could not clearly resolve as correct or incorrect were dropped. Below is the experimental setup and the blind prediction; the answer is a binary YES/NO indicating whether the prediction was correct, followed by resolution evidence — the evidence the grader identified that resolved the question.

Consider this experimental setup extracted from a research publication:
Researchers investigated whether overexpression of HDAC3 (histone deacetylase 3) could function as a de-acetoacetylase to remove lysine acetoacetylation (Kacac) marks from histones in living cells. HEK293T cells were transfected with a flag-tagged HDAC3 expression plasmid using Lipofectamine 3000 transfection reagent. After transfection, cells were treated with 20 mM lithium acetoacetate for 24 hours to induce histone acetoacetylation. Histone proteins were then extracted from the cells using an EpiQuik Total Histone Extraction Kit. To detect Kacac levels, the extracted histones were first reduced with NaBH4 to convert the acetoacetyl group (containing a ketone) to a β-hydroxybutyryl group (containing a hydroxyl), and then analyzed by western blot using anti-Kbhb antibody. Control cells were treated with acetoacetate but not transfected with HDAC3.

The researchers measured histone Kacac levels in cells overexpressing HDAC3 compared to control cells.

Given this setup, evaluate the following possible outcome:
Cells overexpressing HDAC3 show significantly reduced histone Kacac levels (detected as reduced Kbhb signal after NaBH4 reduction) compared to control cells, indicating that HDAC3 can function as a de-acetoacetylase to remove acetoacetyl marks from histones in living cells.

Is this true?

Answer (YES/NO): YES